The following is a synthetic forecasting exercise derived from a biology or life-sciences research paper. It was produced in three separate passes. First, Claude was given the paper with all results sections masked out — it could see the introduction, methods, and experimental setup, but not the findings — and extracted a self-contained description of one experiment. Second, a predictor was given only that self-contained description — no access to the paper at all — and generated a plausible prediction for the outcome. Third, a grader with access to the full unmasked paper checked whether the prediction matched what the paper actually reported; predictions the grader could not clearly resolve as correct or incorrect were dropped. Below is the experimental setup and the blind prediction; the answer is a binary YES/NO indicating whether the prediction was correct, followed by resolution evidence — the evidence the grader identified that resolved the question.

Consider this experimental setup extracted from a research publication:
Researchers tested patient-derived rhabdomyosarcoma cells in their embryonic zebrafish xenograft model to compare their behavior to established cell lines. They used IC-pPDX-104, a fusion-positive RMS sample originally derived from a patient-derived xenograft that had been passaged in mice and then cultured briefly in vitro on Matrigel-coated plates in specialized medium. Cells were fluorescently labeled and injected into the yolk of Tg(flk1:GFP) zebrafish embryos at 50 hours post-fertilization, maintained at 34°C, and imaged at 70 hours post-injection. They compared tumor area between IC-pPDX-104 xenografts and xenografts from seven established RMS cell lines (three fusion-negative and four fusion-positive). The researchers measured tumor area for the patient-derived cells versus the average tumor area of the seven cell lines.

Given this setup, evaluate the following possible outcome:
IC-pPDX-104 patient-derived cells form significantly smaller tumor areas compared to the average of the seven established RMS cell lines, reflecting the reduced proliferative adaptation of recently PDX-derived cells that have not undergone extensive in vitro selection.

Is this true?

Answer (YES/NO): NO